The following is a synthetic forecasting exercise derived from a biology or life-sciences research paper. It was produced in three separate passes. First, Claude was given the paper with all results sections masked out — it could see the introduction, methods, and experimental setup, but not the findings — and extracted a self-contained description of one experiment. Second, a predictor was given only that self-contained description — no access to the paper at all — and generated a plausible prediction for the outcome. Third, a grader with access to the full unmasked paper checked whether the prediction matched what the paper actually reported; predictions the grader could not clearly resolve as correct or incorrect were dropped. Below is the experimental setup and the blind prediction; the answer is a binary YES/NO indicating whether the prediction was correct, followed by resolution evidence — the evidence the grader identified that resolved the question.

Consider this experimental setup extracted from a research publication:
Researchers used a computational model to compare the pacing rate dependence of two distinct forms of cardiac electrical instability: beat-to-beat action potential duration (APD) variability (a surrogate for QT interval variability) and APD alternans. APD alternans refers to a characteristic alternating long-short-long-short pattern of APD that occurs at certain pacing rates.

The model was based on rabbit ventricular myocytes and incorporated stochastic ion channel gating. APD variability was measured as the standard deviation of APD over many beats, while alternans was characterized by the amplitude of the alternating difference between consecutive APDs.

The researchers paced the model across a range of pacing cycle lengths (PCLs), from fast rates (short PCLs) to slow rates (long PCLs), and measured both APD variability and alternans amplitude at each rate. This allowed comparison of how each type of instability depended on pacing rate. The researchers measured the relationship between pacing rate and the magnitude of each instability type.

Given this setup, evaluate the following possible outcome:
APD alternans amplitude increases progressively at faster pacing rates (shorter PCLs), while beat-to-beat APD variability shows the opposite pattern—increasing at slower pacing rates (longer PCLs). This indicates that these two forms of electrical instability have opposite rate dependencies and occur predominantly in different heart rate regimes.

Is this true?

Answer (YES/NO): YES